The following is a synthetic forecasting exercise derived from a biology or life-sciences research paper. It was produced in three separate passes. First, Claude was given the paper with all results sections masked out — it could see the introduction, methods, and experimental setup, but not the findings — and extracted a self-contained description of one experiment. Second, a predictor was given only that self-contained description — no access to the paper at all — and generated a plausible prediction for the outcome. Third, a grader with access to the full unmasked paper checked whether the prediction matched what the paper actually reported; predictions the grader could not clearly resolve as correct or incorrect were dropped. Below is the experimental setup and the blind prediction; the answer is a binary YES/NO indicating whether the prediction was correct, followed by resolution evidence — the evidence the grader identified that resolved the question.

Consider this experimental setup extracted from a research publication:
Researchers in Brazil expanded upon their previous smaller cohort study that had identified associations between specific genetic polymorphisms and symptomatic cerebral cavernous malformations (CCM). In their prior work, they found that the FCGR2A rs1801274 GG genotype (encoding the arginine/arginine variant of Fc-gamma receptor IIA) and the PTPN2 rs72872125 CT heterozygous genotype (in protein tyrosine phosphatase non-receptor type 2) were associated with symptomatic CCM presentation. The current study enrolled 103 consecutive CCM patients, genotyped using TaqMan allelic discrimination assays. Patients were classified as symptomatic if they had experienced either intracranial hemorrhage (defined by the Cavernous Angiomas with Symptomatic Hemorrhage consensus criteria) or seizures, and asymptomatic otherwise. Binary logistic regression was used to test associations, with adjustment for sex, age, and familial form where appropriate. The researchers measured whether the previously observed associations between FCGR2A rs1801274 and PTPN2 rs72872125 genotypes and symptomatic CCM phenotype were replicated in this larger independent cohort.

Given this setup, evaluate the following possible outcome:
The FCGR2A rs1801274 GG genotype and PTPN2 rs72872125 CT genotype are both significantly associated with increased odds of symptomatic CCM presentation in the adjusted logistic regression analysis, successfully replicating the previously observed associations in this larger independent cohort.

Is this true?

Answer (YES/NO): NO